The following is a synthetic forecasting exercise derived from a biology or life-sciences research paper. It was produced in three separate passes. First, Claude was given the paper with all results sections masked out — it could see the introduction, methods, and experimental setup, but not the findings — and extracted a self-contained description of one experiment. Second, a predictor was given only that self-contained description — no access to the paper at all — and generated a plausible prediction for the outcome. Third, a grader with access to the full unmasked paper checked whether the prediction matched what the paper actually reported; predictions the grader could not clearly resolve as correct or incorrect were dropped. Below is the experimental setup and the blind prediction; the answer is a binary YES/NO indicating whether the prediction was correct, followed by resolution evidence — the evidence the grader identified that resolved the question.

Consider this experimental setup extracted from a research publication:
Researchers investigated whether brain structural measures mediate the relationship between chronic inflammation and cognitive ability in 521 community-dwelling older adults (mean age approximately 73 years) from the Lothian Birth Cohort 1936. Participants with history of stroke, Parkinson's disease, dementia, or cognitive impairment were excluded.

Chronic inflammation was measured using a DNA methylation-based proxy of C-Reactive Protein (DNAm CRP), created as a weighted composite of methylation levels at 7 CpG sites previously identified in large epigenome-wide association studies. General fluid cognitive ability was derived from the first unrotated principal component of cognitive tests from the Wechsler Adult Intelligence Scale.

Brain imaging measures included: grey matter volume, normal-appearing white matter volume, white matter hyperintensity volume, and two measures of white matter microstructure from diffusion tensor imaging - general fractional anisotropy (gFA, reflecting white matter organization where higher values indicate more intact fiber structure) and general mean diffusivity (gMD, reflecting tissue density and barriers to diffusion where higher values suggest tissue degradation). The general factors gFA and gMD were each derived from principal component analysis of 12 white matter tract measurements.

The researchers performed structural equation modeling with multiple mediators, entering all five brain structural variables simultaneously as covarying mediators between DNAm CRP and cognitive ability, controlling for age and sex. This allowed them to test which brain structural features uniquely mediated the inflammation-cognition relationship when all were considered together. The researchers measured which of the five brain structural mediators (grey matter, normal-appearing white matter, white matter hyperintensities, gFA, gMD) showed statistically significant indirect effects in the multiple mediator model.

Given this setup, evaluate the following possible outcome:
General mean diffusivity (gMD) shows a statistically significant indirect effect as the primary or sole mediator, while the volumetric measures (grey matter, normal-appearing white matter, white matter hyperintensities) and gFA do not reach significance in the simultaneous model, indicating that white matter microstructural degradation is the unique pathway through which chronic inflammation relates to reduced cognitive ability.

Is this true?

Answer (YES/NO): NO